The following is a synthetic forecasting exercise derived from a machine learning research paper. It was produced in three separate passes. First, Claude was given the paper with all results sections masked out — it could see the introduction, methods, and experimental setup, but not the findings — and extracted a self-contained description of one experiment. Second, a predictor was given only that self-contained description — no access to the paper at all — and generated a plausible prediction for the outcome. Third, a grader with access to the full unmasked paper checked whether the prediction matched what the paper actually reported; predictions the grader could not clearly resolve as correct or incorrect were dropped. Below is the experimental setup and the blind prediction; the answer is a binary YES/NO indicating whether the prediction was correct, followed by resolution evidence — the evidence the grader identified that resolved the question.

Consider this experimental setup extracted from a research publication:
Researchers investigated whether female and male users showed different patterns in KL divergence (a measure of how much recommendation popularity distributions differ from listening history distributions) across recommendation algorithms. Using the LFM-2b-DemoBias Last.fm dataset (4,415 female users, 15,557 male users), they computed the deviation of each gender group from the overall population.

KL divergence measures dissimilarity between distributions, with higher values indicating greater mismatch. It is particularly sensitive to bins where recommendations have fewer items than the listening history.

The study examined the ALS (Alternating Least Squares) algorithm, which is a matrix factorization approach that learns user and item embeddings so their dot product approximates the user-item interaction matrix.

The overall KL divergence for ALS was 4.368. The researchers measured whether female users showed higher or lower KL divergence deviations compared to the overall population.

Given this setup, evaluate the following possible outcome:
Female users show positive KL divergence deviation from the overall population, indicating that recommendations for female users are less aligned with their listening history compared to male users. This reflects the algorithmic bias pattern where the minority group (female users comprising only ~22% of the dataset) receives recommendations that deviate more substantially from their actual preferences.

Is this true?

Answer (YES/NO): YES